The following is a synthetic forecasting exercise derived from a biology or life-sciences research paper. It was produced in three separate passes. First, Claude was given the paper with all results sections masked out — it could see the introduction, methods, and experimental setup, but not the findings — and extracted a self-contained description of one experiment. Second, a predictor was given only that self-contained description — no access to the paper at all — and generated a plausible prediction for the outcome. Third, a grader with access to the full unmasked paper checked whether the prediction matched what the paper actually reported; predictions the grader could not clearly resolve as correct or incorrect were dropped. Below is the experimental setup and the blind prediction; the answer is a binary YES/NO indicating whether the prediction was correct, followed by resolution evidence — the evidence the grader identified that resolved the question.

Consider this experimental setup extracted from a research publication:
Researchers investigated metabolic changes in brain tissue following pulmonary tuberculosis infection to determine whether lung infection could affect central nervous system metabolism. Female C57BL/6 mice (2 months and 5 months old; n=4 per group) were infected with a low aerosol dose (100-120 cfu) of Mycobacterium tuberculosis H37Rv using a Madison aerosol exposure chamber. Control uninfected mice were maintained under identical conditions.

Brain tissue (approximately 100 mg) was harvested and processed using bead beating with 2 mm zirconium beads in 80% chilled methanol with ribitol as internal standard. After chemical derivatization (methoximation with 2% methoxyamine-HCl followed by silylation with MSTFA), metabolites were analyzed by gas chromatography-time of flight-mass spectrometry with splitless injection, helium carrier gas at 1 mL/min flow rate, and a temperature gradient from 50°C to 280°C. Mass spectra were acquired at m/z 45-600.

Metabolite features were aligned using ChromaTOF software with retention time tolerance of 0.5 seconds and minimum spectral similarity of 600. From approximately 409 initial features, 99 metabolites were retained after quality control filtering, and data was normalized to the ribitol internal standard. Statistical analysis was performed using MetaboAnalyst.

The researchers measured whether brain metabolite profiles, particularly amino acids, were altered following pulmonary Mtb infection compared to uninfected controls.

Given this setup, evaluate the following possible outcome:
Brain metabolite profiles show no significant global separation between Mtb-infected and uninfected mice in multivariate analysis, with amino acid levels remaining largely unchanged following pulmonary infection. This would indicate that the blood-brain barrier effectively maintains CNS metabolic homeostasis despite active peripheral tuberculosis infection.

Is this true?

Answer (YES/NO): YES